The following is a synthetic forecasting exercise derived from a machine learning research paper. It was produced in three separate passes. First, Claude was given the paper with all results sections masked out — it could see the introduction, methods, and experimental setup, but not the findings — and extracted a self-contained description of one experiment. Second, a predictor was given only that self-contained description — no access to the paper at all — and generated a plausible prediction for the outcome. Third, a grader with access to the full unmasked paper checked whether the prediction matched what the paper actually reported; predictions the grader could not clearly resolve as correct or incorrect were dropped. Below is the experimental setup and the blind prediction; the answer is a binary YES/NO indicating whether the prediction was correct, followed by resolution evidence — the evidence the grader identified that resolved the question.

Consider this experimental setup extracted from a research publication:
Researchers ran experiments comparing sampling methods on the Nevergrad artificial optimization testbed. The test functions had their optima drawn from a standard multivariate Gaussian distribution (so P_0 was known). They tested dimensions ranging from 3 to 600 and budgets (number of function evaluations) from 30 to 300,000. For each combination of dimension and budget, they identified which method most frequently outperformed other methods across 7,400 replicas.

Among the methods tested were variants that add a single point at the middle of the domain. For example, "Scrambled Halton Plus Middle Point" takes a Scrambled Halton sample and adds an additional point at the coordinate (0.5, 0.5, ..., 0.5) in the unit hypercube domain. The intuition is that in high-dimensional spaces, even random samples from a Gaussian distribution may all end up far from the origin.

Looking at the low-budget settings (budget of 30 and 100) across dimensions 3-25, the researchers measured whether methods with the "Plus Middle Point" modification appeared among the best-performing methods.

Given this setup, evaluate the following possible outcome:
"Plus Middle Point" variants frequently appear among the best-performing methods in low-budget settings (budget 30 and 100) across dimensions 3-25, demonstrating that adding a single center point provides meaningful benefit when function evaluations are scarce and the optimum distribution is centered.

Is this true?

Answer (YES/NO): NO